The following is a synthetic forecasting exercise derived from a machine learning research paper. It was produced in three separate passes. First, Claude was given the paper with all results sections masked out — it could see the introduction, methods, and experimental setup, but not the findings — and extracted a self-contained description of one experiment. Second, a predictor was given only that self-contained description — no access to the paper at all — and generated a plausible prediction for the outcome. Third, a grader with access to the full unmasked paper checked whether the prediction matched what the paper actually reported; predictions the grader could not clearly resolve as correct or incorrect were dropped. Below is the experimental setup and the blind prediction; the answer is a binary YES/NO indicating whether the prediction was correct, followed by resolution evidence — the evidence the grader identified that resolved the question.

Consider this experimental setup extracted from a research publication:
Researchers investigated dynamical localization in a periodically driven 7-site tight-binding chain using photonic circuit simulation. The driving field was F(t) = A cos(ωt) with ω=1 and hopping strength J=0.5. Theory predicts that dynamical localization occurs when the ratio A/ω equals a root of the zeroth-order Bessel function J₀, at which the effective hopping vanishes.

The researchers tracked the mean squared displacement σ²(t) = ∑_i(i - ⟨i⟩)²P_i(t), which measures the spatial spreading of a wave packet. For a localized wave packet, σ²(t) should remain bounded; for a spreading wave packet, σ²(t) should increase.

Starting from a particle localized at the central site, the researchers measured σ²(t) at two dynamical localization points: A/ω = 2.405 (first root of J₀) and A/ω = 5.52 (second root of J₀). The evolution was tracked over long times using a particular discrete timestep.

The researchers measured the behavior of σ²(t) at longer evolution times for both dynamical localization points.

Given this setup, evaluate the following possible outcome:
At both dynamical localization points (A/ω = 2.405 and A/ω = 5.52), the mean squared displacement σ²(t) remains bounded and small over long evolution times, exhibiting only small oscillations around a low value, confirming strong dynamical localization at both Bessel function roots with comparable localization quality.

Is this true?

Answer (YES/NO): NO